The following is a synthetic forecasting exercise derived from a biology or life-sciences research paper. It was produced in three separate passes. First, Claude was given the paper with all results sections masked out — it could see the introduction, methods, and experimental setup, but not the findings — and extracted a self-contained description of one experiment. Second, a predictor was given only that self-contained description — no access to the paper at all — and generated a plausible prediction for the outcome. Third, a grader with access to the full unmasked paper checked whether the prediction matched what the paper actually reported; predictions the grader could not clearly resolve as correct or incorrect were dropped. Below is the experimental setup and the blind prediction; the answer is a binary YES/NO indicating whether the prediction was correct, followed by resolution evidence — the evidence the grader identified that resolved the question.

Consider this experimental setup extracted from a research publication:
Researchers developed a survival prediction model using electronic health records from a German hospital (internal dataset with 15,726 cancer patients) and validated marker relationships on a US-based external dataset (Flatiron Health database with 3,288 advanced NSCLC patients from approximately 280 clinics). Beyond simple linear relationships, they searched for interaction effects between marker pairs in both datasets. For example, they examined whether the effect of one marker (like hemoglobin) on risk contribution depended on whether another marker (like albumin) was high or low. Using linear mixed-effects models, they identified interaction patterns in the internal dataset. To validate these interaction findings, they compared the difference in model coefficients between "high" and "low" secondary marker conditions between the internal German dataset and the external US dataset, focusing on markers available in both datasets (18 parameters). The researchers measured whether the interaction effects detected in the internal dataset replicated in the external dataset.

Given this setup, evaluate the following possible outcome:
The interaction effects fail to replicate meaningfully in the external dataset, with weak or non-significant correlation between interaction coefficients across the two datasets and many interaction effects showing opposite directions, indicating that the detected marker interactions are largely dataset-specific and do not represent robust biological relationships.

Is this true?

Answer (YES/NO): NO